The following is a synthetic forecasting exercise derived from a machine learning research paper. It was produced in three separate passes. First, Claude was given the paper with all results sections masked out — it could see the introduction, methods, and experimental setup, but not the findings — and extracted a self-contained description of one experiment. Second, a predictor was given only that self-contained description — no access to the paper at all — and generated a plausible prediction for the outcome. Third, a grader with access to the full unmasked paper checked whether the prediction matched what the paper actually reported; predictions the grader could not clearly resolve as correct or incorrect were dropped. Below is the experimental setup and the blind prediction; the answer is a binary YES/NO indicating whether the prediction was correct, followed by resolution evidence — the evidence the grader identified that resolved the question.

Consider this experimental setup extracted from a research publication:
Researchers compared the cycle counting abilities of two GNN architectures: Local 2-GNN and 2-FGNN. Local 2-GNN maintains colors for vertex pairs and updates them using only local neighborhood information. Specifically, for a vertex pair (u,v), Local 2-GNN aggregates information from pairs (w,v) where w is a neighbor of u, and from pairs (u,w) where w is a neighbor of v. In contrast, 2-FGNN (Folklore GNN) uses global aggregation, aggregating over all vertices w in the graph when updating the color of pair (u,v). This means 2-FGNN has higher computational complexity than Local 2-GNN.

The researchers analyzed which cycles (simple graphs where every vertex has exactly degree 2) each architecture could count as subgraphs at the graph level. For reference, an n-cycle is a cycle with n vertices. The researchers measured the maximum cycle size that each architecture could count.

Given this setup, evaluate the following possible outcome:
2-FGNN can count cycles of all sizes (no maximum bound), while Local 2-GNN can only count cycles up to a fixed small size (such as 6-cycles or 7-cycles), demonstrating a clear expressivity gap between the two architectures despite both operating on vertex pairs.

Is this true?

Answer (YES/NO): NO